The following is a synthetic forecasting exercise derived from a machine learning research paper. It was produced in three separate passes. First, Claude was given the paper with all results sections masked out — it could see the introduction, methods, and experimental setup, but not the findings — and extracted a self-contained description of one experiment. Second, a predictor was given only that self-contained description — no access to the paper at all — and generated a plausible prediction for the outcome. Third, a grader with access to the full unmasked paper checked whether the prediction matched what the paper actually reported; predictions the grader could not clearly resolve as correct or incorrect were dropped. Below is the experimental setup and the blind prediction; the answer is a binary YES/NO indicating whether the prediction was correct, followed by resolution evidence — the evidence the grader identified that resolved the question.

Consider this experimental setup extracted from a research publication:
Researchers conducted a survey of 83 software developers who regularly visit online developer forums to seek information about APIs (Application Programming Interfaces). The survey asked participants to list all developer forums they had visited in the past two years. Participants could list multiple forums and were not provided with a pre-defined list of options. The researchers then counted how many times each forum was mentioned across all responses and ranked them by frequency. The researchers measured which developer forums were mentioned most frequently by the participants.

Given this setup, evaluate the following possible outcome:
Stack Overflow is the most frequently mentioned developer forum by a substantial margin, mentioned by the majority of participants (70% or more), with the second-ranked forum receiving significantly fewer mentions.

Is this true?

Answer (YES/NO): YES